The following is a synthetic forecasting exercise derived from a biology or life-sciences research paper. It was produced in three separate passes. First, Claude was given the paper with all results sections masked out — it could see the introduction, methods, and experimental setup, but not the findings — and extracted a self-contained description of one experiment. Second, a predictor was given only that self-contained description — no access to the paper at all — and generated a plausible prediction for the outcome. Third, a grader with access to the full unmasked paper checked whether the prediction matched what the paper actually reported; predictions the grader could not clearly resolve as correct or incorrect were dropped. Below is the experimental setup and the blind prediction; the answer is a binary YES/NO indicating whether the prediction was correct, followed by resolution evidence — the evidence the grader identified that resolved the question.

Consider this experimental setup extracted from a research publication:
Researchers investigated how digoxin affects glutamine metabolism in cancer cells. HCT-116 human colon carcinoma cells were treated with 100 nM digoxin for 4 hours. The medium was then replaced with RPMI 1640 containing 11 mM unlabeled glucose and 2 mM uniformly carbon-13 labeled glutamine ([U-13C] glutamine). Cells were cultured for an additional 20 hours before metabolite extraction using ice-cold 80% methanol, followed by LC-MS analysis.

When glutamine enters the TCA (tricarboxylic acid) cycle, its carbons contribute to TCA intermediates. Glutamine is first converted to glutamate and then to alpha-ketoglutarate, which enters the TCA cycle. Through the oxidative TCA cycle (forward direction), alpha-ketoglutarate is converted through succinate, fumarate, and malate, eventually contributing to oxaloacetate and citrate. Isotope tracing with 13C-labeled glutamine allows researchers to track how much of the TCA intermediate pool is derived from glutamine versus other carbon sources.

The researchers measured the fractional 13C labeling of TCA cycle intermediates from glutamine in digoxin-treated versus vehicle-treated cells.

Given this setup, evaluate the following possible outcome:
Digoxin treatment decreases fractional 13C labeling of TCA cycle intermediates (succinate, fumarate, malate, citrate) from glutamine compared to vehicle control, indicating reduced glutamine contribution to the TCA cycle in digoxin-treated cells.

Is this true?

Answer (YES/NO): YES